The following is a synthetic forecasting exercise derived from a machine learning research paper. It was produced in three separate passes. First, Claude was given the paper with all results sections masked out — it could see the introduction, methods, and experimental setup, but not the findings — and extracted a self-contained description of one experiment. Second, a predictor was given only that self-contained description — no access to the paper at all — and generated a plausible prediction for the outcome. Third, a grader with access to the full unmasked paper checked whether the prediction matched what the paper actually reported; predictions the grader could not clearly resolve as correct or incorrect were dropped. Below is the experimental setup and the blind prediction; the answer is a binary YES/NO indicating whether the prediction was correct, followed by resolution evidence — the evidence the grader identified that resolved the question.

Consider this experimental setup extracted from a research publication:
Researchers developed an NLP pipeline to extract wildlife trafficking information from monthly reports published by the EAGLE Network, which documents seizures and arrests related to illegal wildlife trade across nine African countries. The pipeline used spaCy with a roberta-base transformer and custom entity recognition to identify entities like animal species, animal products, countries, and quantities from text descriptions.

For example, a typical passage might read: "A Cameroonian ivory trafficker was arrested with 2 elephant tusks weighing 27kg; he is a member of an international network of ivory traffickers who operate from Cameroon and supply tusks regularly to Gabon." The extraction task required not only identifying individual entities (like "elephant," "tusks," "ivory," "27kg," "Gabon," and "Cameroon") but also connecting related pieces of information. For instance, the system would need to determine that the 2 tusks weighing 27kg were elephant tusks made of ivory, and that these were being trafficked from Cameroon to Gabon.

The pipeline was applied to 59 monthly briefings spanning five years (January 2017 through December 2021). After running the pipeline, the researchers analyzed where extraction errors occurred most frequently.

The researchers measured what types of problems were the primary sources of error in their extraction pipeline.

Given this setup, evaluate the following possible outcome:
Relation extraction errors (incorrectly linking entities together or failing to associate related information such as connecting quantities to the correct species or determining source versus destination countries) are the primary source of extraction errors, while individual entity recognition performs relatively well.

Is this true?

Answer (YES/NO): NO